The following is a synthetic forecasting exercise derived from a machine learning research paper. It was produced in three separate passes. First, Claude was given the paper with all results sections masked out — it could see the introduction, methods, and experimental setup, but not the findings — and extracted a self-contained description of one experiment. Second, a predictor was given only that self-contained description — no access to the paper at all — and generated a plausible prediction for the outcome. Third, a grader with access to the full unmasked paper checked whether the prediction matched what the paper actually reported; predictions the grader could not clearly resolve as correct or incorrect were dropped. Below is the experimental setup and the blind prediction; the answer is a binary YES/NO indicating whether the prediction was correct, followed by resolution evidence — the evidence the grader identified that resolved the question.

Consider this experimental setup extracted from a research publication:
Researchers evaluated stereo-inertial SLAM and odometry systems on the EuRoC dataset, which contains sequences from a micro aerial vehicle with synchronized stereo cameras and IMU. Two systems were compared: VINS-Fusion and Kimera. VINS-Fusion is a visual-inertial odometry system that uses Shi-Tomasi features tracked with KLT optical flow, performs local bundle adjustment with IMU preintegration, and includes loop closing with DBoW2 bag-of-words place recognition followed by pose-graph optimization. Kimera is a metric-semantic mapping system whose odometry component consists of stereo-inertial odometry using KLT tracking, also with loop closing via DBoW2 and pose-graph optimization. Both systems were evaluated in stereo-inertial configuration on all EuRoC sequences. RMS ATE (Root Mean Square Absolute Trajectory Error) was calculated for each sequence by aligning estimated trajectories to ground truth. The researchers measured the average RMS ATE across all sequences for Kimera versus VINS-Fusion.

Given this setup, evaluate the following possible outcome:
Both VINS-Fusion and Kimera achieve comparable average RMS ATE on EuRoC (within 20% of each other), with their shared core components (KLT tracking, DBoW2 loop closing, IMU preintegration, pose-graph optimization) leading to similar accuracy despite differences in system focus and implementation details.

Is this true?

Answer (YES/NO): YES